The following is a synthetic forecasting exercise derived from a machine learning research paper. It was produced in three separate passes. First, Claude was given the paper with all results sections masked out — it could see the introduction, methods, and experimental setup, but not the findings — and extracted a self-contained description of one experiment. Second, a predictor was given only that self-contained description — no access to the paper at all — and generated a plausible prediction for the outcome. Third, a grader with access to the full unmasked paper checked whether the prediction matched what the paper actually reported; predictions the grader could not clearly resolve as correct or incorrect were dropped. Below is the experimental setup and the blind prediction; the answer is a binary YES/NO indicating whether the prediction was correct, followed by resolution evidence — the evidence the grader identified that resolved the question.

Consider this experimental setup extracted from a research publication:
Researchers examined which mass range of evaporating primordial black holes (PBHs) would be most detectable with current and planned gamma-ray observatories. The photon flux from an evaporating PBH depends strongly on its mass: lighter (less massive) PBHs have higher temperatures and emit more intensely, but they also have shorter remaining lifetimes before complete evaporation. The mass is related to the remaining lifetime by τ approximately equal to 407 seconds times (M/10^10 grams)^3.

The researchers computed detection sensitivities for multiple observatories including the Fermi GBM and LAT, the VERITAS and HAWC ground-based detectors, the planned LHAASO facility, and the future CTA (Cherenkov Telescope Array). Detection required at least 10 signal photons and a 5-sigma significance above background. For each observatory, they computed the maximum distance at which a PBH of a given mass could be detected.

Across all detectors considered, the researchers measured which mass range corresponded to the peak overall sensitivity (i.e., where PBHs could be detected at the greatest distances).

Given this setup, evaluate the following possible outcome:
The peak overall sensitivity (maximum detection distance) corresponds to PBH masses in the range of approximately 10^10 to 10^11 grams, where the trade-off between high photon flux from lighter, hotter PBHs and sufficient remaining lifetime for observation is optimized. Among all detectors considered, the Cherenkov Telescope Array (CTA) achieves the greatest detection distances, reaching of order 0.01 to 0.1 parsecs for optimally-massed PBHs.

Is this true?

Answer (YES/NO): NO